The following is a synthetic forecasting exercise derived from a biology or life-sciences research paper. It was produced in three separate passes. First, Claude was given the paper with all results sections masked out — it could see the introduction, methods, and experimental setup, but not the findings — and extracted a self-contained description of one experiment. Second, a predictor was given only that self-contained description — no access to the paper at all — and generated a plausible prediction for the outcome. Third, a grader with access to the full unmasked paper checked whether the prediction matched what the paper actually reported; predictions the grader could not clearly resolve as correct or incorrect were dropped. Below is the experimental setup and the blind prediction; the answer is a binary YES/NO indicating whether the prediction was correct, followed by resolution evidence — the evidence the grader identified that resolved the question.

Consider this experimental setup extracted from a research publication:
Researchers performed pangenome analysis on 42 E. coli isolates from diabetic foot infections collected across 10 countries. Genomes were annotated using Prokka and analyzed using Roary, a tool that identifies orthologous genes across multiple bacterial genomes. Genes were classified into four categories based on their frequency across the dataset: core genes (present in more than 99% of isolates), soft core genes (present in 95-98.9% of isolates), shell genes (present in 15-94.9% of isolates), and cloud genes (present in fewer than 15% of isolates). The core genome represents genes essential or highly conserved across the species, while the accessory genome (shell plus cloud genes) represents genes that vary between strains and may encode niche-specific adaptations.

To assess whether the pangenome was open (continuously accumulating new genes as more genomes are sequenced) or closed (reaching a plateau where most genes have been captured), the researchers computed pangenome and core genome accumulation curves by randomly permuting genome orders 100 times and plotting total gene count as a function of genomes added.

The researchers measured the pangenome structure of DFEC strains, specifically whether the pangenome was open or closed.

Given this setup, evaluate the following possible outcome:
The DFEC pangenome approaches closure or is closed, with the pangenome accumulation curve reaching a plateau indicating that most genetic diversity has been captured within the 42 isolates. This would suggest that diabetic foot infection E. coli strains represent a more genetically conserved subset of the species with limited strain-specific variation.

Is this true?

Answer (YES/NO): NO